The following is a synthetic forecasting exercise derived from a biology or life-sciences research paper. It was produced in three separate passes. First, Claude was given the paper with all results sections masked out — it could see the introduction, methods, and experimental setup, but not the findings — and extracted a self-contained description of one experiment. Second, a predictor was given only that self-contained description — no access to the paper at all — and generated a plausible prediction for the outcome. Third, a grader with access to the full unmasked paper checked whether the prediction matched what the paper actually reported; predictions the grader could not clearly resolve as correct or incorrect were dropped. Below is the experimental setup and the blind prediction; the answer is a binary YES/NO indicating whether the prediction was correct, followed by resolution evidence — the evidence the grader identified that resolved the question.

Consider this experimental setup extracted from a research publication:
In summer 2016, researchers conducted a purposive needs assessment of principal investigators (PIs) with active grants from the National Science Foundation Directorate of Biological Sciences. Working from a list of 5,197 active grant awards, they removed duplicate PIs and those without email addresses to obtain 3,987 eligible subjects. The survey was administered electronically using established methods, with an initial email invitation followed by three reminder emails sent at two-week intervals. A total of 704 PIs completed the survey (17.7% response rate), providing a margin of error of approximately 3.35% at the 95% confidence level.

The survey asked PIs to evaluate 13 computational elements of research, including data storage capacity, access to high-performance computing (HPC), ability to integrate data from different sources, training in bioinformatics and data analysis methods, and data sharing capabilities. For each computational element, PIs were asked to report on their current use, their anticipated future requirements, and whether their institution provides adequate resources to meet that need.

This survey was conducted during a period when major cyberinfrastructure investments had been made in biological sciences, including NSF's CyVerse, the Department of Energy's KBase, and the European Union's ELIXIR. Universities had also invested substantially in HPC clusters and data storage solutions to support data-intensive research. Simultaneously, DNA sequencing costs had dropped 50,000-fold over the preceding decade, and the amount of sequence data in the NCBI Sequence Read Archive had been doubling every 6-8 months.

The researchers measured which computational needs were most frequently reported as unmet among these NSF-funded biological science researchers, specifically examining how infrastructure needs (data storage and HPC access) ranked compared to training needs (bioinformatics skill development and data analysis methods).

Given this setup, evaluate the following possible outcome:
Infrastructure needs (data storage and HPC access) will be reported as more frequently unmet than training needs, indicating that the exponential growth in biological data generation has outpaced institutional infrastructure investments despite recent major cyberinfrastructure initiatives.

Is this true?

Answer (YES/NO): NO